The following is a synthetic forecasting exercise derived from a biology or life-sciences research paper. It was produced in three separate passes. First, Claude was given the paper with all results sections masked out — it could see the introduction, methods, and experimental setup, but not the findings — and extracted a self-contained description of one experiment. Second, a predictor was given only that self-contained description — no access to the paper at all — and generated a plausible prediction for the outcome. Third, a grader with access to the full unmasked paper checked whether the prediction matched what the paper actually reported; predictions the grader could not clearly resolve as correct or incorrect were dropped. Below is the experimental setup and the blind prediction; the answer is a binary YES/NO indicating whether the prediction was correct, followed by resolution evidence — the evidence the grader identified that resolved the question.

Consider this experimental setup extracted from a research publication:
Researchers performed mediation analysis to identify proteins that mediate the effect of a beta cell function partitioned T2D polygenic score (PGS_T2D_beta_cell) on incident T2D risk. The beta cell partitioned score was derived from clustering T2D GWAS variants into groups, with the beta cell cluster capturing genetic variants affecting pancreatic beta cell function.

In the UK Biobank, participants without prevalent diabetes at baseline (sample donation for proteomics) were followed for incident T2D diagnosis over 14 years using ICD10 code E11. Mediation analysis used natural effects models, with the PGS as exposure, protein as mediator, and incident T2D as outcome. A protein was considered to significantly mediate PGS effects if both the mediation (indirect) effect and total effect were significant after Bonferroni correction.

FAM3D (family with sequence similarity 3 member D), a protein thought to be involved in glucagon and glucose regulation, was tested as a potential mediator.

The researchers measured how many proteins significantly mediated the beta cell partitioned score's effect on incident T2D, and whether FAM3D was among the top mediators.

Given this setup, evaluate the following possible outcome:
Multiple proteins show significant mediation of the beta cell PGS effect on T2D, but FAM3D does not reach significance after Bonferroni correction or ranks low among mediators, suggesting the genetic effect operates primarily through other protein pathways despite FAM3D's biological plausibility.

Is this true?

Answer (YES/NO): NO